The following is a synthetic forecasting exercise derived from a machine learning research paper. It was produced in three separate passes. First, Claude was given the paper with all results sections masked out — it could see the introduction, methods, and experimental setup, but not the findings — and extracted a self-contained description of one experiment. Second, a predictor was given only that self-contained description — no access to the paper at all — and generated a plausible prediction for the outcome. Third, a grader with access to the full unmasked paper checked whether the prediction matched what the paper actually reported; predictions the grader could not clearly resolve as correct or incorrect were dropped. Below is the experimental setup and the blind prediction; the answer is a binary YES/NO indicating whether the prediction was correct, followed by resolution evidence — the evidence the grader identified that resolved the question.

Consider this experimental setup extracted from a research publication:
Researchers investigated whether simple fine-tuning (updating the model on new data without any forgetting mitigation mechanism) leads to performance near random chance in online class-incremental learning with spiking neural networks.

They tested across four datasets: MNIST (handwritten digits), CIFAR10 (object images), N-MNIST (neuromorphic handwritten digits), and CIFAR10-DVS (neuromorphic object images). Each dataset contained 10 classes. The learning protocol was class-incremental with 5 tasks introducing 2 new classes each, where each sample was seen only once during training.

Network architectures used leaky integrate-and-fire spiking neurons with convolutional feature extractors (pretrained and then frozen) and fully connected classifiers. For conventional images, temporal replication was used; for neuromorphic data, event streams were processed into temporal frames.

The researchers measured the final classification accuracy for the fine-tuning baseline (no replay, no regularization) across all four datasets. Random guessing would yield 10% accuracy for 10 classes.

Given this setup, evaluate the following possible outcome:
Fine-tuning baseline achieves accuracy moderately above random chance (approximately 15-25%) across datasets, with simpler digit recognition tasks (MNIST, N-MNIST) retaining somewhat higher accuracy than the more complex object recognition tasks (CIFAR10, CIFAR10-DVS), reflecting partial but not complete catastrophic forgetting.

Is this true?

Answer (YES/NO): NO